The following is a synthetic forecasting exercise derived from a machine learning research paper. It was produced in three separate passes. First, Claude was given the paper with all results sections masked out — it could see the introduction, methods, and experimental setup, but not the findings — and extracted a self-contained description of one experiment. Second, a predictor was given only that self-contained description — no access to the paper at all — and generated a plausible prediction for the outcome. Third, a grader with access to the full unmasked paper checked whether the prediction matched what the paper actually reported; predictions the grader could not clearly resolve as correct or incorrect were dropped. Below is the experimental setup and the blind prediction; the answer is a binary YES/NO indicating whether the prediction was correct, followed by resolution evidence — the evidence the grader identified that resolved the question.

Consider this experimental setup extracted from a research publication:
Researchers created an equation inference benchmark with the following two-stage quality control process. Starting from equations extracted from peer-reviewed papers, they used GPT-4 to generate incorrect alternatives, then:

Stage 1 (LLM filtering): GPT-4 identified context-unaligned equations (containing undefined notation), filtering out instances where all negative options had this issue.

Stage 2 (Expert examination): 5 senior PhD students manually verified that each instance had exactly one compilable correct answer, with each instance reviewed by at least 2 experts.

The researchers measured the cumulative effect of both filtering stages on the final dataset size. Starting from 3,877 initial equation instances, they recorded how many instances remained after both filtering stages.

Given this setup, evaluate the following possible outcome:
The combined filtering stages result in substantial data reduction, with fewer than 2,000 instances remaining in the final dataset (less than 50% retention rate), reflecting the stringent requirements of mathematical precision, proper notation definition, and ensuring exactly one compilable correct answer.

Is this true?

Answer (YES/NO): YES